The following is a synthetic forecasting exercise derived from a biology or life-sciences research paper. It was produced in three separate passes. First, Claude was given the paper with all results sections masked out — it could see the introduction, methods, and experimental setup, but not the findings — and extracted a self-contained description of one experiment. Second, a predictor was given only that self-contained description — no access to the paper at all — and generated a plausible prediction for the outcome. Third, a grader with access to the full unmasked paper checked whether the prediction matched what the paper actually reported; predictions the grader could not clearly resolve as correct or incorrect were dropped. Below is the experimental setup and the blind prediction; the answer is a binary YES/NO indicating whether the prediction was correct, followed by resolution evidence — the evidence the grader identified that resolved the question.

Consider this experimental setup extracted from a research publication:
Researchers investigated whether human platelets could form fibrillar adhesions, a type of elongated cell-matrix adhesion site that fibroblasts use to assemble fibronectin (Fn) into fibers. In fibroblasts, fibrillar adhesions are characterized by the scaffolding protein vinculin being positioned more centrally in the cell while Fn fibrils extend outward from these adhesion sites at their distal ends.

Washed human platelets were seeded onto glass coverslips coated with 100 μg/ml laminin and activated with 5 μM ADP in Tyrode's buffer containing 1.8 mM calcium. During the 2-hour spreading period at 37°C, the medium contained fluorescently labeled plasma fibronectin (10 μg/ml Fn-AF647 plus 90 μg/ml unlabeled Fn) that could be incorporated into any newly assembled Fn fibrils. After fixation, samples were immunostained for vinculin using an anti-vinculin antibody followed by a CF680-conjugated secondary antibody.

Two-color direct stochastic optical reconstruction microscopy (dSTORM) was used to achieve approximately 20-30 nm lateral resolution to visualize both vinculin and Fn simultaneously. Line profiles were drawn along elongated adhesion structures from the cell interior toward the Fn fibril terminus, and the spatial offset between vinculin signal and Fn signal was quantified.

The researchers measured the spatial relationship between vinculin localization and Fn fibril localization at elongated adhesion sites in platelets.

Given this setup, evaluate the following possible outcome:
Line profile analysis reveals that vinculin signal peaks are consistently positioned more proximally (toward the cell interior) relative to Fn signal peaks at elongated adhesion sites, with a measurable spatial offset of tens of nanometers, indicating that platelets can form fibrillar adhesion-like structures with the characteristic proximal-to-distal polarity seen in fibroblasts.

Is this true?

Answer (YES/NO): NO